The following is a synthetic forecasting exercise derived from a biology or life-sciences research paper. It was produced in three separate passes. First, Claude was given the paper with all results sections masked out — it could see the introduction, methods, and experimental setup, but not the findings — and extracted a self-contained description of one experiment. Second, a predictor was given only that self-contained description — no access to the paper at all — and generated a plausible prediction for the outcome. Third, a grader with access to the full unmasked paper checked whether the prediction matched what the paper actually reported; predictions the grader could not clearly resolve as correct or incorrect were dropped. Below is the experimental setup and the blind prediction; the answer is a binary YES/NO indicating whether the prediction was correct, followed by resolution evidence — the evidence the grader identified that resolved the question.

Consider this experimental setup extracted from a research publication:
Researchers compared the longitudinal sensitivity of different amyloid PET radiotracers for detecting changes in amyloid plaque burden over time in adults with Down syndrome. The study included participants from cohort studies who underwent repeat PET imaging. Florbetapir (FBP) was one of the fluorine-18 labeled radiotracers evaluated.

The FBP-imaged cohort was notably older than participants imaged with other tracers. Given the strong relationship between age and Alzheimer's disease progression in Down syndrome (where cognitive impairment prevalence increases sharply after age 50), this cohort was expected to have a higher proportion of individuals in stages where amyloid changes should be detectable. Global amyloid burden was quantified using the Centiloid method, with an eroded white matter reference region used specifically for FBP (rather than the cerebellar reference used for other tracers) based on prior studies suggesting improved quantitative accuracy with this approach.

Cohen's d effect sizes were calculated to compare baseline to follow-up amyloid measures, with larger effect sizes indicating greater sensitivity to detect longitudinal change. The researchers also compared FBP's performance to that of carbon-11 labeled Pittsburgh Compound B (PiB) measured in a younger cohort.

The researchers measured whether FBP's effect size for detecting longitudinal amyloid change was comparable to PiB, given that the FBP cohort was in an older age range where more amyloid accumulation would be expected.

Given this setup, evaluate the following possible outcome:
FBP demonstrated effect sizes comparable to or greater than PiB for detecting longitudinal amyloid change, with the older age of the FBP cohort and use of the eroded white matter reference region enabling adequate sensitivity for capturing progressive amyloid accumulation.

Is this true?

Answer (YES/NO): NO